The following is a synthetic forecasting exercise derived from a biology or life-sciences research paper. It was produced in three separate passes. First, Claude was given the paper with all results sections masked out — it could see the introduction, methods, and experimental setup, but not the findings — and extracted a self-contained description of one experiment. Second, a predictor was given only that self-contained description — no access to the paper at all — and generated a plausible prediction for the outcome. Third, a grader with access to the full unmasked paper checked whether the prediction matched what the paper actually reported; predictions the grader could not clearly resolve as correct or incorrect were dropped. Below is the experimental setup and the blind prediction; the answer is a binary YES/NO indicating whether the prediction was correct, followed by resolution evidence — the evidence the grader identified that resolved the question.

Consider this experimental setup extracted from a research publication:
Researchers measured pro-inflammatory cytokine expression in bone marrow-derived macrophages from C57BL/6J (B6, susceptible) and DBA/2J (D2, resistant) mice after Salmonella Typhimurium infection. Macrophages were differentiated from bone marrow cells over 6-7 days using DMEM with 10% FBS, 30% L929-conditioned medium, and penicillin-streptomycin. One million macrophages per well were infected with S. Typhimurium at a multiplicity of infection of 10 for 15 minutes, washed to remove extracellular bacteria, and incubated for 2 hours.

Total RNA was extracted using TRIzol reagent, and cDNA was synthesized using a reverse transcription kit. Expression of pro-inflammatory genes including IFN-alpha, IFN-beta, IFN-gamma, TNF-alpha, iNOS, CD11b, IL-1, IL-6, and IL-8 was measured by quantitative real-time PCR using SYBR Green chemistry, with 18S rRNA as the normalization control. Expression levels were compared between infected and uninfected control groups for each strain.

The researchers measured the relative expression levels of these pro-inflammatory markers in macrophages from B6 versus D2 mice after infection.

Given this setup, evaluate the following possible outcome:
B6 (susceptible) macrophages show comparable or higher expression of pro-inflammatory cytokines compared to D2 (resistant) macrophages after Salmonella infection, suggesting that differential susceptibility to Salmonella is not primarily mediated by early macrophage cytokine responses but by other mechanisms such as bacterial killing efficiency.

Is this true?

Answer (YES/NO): NO